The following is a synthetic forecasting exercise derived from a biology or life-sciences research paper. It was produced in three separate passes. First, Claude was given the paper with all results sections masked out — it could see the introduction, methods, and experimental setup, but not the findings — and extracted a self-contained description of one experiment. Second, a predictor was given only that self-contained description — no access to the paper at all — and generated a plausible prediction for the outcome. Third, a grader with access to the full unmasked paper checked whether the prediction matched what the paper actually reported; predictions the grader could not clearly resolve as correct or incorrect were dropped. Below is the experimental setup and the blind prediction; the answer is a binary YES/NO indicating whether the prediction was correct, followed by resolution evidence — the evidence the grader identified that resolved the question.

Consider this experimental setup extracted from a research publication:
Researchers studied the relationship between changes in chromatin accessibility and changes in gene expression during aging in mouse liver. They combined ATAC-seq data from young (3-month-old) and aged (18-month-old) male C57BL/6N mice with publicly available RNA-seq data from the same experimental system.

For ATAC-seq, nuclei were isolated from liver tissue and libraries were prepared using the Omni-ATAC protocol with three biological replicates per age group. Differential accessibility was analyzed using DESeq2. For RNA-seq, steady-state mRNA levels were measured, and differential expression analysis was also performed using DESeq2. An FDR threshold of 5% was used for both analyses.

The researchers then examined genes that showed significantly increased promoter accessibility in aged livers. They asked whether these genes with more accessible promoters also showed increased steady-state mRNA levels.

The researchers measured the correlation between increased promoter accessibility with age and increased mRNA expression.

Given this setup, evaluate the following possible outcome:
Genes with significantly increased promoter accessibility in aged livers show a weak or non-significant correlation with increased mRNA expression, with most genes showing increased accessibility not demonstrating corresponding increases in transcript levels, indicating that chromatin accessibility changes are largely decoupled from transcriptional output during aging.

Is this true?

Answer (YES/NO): YES